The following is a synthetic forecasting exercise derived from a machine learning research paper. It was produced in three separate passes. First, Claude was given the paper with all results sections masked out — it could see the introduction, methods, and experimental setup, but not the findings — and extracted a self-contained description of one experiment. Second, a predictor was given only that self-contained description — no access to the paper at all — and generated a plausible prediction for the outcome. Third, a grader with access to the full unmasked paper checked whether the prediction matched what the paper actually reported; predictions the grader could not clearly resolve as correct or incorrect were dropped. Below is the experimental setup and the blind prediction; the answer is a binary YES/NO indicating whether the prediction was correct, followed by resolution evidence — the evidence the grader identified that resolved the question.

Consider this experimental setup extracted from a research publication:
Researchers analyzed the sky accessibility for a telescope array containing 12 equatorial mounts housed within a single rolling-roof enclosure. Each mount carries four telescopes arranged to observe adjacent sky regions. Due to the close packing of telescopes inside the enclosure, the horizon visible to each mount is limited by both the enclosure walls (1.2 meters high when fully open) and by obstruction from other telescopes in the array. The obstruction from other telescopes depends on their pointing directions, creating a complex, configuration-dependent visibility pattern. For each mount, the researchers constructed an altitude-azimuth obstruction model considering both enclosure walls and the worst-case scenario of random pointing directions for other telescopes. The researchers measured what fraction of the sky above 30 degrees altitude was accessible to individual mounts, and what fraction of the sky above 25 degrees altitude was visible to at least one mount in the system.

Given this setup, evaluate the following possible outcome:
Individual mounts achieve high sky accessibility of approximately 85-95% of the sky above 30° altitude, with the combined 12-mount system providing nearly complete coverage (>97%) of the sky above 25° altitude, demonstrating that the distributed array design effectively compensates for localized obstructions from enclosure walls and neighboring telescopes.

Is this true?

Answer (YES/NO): NO